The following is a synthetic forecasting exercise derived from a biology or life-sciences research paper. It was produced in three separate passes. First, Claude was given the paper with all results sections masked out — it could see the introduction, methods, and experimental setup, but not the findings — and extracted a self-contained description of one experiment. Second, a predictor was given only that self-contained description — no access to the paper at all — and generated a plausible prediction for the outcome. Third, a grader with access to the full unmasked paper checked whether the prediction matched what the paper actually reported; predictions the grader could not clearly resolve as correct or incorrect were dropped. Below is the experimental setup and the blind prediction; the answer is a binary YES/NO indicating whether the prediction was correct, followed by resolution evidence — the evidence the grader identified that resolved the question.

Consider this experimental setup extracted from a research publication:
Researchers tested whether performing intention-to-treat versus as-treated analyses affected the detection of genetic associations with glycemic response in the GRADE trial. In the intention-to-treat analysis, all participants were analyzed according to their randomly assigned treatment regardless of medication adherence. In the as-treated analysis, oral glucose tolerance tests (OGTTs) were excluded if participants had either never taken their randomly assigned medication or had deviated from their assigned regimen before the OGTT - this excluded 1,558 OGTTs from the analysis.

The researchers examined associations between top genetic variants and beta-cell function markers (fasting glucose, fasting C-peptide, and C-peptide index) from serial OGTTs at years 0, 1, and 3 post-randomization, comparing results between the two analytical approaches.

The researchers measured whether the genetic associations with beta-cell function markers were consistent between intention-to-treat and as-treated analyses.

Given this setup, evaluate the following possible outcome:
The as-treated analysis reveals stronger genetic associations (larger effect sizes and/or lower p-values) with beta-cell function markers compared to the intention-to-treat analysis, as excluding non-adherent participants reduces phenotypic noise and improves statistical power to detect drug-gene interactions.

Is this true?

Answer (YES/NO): NO